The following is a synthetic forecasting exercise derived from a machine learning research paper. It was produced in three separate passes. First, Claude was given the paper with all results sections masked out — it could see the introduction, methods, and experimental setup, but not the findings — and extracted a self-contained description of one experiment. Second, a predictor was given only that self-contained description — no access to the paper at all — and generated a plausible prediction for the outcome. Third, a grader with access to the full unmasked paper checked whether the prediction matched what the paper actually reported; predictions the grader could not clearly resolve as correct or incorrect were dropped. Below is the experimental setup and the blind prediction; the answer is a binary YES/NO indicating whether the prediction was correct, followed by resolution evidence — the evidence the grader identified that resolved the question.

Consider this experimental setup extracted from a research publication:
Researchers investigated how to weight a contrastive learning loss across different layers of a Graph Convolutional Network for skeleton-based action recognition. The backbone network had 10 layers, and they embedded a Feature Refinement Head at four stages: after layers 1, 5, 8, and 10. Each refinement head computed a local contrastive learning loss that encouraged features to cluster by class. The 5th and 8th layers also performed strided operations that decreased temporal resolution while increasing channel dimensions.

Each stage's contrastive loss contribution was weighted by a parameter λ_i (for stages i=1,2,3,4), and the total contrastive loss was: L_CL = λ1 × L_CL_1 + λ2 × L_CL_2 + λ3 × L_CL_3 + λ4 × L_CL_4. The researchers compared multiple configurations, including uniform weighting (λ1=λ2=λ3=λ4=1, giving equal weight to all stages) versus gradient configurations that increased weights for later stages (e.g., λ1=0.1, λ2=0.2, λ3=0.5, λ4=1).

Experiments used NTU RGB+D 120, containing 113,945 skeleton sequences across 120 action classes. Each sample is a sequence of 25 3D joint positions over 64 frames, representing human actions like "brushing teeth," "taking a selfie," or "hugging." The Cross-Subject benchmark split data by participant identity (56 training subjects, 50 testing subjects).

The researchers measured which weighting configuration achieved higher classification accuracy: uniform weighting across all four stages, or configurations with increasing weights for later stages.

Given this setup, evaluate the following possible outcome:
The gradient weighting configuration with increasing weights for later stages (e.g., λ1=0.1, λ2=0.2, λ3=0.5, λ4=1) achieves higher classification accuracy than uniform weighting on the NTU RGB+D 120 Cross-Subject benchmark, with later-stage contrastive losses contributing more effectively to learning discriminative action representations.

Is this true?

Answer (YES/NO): YES